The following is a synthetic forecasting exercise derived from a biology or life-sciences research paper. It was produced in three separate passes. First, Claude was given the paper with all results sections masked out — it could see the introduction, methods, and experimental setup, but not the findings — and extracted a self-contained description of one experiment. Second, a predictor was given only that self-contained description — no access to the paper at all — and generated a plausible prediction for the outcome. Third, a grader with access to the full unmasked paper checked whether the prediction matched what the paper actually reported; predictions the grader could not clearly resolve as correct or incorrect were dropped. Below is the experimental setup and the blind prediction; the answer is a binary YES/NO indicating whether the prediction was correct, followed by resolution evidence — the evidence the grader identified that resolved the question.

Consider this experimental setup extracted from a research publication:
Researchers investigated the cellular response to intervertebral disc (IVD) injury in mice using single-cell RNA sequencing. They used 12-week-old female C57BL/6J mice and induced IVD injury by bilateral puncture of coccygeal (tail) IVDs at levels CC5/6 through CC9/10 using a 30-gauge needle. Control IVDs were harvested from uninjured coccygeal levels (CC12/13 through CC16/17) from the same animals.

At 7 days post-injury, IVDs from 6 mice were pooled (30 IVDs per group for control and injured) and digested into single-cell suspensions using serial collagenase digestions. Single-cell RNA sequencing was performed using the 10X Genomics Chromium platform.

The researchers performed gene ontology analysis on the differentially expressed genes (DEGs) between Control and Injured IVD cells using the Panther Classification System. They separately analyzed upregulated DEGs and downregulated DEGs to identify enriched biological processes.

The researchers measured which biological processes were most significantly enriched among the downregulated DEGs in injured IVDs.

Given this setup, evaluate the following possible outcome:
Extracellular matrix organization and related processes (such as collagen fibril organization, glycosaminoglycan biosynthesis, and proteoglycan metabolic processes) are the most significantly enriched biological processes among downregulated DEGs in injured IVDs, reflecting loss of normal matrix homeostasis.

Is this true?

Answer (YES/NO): YES